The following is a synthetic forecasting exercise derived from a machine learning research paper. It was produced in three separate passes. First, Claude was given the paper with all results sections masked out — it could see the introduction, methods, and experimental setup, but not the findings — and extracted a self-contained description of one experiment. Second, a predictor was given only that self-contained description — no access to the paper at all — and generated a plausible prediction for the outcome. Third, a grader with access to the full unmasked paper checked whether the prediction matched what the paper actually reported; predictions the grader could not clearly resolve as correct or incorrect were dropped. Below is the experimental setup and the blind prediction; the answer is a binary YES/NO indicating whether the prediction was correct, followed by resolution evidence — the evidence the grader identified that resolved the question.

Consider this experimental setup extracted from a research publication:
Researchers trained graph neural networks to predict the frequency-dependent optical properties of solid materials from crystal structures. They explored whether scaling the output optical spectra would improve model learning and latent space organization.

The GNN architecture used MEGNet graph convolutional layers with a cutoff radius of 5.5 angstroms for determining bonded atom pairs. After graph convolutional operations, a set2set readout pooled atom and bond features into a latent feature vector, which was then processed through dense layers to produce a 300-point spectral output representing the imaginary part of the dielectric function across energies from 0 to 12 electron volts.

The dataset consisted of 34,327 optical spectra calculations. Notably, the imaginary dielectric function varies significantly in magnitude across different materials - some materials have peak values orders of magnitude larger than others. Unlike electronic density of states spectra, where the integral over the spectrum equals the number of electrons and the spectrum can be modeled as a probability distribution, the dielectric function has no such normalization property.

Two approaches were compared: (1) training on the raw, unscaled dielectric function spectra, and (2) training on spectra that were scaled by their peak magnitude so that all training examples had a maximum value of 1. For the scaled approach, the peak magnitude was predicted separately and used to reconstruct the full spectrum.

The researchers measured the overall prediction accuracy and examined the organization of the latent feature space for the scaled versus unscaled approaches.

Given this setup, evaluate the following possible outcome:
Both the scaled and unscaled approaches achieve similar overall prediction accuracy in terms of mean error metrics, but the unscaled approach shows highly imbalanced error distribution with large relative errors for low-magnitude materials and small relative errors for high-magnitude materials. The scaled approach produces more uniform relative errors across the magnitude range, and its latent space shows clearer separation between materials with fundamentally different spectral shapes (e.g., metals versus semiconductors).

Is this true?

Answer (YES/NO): NO